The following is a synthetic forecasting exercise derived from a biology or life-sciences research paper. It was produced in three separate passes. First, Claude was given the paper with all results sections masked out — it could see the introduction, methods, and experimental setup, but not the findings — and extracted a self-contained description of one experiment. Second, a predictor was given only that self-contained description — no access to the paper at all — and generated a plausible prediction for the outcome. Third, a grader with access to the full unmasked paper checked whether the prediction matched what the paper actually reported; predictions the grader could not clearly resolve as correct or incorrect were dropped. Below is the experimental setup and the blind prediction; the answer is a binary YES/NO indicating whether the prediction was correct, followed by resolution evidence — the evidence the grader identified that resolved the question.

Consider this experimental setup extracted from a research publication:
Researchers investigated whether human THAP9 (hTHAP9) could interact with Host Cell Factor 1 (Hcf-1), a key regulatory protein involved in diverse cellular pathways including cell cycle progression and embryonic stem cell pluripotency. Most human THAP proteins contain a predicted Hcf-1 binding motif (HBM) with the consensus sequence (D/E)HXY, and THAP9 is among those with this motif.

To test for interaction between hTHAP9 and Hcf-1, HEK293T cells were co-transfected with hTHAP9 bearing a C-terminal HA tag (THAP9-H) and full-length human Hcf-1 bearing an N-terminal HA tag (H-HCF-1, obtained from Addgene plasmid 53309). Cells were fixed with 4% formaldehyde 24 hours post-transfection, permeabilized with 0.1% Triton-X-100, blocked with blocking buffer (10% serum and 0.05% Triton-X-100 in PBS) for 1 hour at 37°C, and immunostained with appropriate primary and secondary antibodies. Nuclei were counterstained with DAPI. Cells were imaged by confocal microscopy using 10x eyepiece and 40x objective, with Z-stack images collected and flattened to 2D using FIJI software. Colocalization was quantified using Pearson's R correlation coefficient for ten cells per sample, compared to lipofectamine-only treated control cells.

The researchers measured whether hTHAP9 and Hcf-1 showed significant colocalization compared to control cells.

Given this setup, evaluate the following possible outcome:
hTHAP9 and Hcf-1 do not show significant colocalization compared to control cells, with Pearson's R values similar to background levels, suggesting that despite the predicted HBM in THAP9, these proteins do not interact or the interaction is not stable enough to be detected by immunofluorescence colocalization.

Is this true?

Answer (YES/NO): NO